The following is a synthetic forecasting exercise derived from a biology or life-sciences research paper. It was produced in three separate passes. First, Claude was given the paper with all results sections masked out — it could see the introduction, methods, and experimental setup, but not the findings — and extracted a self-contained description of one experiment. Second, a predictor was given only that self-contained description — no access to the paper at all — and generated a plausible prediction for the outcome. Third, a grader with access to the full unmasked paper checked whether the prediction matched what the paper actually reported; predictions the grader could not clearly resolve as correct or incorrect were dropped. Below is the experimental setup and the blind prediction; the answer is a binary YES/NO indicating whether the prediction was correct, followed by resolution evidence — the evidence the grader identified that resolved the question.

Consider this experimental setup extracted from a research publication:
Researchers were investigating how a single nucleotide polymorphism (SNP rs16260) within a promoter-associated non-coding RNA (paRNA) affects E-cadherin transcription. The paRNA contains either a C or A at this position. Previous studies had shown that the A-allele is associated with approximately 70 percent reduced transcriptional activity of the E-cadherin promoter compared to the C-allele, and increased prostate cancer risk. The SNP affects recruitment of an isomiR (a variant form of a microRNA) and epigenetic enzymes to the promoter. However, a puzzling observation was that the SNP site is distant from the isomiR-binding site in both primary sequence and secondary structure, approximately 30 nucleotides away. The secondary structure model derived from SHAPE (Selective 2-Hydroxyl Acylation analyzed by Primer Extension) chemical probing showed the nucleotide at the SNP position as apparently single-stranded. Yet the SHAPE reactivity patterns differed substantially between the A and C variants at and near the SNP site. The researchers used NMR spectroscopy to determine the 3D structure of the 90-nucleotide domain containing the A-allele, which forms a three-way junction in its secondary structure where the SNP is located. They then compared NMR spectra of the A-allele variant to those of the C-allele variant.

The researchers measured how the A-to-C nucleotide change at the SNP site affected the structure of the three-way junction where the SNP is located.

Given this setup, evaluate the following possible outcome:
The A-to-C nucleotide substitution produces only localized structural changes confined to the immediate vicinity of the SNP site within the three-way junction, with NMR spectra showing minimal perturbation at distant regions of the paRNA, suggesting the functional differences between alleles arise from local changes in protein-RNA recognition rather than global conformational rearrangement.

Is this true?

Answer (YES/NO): NO